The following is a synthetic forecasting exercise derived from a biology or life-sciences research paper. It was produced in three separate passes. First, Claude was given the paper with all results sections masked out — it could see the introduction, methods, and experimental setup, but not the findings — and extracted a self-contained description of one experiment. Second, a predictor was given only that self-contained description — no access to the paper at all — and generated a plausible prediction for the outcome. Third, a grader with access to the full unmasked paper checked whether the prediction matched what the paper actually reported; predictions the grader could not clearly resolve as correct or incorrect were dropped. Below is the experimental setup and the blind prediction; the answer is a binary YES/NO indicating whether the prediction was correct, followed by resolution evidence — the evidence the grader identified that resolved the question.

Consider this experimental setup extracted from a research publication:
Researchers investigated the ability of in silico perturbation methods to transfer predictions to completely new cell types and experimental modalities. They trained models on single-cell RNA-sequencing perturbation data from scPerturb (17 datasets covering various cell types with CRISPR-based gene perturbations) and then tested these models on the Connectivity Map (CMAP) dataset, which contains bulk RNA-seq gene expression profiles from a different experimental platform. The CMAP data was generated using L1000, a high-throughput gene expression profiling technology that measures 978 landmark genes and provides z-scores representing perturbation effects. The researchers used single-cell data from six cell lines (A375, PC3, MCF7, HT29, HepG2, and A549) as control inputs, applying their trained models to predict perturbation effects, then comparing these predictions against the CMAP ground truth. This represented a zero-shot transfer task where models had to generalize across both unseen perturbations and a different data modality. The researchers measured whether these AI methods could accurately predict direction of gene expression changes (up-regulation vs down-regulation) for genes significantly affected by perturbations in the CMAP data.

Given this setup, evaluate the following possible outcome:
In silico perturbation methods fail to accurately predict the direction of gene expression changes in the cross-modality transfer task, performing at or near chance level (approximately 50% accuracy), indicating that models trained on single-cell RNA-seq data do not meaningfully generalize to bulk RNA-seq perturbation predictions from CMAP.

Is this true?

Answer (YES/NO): NO